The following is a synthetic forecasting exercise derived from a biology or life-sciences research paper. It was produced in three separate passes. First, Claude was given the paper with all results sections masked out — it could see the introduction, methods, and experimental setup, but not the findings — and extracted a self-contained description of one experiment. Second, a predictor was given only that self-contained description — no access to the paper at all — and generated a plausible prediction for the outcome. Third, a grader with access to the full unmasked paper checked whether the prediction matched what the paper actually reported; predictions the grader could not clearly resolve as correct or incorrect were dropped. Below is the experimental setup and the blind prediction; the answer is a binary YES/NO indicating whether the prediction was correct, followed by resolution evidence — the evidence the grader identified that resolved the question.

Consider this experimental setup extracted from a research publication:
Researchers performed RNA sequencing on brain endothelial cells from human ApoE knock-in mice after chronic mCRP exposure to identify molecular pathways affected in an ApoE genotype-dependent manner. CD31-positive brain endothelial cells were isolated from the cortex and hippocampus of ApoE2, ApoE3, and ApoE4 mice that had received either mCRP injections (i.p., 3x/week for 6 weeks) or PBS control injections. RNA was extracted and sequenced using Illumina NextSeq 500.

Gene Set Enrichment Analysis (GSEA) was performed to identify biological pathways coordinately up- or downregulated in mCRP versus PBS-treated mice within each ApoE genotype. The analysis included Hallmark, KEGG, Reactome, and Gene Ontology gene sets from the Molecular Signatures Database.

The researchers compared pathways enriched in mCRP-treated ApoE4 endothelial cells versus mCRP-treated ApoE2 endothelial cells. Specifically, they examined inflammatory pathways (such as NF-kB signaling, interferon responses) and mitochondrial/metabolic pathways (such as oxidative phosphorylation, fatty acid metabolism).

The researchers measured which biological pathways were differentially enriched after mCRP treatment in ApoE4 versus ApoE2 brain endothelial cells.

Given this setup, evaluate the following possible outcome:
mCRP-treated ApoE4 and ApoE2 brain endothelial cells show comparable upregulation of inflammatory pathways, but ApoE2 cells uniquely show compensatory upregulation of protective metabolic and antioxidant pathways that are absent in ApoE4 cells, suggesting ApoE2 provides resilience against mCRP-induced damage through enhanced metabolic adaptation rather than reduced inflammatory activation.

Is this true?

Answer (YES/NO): NO